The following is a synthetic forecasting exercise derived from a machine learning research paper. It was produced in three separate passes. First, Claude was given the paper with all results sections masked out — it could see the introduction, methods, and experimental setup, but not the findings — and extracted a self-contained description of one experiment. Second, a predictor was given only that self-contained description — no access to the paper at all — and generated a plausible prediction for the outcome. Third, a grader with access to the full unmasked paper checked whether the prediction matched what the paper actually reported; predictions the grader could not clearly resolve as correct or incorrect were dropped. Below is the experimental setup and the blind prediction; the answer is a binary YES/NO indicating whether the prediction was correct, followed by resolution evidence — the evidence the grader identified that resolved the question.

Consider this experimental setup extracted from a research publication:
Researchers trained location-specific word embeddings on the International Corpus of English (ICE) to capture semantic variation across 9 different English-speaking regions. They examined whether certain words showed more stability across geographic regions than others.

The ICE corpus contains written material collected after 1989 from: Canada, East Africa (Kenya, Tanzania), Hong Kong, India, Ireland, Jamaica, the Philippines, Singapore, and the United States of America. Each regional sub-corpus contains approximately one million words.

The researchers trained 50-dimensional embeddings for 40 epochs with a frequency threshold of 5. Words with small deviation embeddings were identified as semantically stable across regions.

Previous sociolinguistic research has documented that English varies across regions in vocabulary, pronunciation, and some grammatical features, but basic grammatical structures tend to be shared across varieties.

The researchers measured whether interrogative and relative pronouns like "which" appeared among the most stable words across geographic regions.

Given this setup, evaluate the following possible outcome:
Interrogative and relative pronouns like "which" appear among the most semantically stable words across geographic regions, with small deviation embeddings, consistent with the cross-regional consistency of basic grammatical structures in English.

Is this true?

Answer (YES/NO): YES